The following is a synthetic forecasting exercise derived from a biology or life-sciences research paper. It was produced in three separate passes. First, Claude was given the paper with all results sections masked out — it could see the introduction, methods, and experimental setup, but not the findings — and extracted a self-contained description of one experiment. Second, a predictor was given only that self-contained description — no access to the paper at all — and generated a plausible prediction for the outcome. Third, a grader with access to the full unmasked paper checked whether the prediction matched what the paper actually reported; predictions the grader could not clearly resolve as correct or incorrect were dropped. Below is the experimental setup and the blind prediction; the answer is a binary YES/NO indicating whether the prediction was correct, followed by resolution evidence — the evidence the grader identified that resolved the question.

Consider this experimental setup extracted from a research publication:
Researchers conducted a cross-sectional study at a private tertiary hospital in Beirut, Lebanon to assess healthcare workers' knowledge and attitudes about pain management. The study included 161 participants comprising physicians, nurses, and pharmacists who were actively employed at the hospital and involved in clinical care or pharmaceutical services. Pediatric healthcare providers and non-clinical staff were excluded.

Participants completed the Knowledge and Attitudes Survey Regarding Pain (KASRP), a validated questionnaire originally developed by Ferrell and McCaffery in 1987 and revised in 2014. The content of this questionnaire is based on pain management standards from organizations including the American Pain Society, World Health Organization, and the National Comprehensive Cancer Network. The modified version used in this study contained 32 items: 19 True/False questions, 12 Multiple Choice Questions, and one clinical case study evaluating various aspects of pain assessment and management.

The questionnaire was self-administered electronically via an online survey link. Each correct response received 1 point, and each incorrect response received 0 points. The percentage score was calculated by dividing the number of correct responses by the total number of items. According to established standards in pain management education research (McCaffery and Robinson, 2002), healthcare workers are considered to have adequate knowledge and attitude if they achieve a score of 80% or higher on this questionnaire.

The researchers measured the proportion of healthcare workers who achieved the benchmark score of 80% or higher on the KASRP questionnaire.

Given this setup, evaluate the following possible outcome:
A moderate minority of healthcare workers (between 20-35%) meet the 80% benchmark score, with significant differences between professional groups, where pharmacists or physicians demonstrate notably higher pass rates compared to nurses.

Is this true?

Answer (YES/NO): NO